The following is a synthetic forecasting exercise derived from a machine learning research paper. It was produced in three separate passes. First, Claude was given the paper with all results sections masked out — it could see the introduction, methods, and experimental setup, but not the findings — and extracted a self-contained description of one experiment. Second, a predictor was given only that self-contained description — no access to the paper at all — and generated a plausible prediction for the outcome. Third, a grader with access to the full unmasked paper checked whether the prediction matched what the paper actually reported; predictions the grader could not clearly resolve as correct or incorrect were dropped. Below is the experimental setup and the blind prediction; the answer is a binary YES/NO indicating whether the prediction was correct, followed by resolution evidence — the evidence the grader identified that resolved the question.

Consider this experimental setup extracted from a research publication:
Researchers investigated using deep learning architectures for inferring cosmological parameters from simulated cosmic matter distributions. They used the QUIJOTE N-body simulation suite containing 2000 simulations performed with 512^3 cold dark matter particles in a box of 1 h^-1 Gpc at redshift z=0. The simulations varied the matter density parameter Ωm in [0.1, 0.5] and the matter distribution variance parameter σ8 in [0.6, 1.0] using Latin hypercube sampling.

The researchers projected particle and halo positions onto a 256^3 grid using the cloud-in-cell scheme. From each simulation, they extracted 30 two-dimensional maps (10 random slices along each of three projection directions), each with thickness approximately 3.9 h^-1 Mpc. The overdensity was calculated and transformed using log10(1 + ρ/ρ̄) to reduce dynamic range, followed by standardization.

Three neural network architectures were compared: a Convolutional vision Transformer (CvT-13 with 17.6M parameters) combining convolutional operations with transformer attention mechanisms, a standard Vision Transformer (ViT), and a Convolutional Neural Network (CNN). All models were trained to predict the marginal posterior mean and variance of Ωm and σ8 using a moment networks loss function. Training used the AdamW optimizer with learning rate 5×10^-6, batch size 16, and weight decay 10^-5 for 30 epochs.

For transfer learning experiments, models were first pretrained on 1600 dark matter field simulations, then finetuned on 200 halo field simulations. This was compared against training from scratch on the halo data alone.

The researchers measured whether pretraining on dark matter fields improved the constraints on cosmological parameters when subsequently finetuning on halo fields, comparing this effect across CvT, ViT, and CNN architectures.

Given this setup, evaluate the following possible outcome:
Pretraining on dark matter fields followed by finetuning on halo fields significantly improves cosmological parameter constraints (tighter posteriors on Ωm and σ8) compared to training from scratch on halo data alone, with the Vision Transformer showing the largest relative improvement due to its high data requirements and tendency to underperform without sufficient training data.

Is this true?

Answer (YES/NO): NO